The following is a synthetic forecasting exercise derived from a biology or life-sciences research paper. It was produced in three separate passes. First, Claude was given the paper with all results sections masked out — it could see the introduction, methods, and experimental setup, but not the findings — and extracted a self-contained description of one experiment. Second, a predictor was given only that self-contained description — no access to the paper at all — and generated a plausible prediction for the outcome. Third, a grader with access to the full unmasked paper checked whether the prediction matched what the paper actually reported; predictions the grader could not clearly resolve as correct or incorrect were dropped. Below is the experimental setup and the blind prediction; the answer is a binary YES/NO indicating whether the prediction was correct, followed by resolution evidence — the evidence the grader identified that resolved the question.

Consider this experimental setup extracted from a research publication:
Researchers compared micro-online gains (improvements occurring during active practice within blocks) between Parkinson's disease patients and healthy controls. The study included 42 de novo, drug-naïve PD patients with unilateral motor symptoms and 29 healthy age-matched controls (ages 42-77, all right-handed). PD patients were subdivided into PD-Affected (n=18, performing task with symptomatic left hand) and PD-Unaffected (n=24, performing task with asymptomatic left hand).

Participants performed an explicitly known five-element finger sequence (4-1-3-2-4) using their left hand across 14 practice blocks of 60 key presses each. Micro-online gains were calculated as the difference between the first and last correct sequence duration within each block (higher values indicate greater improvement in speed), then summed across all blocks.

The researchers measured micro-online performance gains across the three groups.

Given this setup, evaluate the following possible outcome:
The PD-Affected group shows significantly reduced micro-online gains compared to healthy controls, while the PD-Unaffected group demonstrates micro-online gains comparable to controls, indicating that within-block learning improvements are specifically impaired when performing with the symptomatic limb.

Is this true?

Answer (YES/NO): NO